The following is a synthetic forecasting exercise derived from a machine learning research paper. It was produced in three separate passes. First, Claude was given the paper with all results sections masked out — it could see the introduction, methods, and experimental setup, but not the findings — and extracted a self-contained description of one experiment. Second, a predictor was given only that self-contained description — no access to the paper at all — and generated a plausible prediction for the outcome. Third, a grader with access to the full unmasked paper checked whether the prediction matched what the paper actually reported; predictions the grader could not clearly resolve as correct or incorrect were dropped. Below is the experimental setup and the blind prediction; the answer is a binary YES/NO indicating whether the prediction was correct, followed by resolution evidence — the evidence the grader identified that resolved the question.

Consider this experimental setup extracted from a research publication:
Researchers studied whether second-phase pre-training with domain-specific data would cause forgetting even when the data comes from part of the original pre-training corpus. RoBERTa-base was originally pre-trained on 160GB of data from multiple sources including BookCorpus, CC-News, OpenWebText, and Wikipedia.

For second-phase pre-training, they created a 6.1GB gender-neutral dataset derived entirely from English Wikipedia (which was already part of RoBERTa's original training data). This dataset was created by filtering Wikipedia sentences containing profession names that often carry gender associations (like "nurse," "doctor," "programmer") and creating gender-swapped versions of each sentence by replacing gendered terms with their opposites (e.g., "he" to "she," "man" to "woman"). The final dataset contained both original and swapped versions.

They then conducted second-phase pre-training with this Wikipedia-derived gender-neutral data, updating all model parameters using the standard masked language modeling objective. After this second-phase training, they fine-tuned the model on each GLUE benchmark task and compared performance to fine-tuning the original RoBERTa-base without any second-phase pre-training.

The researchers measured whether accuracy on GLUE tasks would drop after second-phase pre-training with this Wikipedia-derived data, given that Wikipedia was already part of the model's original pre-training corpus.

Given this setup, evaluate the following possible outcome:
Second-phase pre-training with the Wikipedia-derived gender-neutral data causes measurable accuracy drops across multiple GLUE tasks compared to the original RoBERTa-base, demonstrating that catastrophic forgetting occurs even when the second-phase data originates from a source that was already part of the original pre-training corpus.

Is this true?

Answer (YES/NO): YES